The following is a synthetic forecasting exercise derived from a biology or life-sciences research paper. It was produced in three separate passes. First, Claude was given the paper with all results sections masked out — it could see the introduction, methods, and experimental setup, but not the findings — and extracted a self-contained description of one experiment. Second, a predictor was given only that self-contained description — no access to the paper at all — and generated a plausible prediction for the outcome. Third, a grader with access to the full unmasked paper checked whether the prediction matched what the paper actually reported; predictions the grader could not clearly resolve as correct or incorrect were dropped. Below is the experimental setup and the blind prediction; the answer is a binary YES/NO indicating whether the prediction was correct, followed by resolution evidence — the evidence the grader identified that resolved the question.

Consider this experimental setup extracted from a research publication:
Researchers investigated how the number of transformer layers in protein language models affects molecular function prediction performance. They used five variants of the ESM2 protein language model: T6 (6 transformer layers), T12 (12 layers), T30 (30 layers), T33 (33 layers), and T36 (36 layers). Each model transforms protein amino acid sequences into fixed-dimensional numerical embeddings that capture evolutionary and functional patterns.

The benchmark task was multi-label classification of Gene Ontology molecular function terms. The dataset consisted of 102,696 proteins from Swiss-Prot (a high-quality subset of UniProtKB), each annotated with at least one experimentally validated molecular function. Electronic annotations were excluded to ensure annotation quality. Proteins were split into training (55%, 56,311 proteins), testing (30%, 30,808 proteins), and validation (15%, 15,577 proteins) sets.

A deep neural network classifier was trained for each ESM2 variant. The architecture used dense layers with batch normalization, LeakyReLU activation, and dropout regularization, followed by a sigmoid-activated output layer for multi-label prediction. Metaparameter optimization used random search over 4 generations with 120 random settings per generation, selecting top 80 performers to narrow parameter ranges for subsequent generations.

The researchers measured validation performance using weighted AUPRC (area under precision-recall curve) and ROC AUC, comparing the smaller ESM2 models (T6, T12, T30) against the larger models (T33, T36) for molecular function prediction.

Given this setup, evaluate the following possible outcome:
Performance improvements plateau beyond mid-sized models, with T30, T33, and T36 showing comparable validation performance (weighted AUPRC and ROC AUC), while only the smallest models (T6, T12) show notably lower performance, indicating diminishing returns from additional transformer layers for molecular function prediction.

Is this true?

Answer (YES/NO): NO